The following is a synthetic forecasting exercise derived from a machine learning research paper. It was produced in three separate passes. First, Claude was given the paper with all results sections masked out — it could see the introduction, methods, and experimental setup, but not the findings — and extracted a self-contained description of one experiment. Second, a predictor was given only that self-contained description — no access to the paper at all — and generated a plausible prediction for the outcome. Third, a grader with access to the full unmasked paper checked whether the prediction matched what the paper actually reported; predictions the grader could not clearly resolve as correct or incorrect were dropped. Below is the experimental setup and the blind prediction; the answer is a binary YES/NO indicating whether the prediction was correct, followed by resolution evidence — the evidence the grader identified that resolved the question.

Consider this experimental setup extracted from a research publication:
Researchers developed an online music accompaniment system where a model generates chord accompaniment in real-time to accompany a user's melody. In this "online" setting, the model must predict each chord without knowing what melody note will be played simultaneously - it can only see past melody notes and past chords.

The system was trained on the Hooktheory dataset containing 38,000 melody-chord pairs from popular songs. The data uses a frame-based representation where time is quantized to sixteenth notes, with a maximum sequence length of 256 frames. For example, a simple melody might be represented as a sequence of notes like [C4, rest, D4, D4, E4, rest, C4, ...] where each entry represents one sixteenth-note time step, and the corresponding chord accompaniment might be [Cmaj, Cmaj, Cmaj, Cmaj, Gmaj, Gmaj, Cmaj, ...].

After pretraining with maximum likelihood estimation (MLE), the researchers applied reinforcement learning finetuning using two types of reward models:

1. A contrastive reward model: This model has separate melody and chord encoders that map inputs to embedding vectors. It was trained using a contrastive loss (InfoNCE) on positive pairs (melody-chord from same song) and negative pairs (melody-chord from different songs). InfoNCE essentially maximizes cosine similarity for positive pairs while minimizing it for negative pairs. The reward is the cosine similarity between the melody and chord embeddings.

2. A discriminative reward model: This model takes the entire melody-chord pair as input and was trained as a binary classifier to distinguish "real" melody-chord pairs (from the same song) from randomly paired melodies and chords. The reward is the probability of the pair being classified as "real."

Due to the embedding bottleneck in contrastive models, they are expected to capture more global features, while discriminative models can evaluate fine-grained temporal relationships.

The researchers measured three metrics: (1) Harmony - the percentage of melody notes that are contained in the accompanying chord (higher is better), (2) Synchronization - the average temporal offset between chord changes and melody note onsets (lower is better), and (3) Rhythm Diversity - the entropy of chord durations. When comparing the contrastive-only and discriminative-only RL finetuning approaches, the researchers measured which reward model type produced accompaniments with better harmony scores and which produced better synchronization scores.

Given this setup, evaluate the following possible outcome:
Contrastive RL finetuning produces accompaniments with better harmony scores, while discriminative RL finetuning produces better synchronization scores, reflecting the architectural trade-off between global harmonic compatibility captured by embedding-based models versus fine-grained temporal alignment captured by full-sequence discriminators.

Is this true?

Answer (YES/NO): YES